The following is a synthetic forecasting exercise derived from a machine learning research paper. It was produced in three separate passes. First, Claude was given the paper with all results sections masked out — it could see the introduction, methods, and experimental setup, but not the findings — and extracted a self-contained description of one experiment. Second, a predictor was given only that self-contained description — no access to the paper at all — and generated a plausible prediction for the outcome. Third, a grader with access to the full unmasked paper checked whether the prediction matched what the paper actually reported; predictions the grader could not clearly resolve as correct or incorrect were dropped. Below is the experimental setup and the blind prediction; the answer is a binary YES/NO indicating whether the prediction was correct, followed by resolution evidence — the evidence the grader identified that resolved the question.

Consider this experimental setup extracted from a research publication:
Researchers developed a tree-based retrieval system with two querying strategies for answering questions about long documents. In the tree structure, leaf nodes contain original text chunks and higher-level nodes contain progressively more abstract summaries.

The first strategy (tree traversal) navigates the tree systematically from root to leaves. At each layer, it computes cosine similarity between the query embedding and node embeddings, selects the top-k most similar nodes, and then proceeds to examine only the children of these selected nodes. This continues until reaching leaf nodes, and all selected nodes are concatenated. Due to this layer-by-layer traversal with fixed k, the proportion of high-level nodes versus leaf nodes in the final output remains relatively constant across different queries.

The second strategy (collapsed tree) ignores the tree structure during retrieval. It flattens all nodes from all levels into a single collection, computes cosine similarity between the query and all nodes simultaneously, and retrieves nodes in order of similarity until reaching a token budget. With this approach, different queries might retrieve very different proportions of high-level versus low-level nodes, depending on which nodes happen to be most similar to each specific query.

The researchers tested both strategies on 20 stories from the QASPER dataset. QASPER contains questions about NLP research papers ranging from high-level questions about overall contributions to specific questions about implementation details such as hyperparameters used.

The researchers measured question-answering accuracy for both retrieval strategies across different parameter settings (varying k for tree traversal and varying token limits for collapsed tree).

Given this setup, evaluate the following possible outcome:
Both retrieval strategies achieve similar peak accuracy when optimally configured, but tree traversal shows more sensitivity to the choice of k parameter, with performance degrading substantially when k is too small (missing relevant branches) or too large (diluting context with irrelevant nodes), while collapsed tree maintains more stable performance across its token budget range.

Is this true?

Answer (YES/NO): NO